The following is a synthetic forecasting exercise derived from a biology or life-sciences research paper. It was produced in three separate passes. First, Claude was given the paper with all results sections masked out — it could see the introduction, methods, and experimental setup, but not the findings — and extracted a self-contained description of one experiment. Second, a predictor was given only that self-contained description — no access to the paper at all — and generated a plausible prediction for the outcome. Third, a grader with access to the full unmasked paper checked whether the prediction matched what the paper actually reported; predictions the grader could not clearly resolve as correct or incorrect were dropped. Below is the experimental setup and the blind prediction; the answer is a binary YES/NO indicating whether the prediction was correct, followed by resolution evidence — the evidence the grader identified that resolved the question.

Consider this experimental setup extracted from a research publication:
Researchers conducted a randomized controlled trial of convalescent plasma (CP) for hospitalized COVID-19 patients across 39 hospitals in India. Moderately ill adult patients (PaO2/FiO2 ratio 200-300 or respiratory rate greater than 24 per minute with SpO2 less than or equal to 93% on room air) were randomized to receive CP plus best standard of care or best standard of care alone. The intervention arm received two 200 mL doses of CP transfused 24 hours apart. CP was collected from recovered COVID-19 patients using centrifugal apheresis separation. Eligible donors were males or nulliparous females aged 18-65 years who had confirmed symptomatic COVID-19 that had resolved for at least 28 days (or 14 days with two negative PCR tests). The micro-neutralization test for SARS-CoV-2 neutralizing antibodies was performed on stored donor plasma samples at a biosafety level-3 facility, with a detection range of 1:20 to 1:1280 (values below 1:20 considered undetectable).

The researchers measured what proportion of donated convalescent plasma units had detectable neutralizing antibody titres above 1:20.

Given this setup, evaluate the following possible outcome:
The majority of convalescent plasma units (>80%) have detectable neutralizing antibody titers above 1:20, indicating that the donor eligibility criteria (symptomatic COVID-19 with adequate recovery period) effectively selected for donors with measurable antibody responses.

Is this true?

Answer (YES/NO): NO